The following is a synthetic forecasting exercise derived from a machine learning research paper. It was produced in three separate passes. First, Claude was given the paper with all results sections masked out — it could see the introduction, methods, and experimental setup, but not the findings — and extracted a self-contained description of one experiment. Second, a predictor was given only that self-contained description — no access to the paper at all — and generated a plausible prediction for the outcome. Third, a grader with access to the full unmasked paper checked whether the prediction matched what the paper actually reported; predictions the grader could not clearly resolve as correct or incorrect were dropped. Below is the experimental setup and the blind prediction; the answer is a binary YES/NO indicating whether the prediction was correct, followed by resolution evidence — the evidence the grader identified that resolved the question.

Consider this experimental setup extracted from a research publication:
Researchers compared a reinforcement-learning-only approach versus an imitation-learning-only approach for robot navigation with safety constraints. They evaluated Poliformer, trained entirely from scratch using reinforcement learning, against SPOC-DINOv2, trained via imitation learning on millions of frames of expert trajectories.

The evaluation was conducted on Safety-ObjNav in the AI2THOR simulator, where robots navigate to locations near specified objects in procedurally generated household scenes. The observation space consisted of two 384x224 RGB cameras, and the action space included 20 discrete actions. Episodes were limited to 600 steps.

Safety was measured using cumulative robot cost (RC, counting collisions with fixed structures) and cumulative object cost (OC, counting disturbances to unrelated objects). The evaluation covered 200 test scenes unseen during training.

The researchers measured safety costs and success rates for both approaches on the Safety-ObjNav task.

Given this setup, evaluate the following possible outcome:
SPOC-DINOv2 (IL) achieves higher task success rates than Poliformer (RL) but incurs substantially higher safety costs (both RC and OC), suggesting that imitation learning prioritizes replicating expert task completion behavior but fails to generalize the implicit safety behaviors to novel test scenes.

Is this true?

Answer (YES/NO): NO